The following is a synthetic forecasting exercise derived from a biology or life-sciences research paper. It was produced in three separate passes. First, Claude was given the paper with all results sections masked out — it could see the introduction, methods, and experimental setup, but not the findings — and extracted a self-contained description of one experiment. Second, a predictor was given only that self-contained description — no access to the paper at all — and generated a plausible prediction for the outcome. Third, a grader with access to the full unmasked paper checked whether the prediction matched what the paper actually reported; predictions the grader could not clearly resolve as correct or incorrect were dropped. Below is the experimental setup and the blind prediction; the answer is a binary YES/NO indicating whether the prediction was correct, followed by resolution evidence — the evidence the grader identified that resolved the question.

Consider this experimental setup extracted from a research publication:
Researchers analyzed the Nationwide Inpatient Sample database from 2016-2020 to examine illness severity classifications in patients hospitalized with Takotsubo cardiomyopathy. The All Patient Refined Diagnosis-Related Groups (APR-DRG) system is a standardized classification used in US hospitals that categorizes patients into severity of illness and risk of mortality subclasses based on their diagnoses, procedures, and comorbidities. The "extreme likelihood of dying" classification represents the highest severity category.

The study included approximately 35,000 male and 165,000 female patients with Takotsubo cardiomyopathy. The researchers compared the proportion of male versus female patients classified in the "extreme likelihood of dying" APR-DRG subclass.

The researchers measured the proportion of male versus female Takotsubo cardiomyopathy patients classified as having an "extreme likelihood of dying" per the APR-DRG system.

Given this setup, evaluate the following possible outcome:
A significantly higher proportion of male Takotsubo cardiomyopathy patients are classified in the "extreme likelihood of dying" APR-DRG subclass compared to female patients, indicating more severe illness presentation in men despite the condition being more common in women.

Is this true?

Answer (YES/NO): YES